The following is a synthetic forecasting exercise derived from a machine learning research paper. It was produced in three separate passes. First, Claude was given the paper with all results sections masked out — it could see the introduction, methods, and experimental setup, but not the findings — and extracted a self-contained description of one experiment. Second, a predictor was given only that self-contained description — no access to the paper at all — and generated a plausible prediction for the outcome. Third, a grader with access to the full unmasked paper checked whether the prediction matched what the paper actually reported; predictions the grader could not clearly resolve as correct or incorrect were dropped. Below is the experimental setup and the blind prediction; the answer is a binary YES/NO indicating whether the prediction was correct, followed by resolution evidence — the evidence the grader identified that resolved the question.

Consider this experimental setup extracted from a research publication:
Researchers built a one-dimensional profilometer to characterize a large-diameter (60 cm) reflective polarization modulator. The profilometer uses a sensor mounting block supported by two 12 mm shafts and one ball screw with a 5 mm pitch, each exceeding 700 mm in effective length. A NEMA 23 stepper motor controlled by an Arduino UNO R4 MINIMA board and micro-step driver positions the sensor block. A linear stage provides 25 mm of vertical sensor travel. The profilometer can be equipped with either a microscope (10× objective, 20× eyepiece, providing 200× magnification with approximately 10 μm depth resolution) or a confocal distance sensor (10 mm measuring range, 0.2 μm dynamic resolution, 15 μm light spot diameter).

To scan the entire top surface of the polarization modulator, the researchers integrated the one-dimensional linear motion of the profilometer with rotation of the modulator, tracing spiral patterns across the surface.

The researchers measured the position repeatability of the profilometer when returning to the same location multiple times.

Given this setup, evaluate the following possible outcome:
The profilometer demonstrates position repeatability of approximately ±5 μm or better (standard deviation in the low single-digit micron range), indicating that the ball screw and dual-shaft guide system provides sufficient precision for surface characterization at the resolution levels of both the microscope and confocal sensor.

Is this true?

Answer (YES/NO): NO